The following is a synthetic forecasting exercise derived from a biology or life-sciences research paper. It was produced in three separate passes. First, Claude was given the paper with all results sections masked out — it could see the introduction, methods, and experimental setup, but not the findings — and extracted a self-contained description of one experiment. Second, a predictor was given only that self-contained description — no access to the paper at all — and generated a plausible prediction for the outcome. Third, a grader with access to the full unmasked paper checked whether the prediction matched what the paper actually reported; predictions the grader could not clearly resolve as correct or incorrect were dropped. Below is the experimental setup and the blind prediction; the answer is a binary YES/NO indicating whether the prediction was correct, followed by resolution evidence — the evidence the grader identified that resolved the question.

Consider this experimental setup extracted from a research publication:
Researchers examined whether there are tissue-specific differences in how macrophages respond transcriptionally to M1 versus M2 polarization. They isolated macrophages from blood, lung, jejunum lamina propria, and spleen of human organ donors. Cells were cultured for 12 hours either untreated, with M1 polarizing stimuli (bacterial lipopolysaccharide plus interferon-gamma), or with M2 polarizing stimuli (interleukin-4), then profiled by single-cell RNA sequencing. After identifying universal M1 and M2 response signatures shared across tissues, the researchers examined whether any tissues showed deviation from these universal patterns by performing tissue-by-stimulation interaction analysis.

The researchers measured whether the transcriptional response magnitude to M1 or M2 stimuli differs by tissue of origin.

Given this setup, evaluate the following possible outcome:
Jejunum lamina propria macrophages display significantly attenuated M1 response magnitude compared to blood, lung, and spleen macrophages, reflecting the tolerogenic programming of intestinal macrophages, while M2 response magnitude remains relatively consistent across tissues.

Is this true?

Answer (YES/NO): NO